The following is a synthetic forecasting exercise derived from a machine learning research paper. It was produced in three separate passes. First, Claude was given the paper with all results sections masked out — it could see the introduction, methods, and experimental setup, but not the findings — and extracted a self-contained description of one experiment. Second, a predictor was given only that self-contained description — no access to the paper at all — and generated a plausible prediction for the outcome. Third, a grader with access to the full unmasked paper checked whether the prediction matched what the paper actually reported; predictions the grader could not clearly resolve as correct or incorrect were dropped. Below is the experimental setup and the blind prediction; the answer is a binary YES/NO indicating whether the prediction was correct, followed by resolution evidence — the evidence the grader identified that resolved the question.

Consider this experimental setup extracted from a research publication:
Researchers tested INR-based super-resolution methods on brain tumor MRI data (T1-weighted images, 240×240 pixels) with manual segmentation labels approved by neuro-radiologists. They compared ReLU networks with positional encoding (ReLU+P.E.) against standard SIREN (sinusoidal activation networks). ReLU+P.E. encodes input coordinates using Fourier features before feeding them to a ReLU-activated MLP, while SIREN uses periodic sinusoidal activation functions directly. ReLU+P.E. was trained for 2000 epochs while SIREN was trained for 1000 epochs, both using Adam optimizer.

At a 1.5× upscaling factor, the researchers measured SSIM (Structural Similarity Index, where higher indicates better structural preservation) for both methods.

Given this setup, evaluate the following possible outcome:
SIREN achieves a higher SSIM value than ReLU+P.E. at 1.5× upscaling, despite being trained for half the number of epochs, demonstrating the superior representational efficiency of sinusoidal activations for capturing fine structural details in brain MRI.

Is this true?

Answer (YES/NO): YES